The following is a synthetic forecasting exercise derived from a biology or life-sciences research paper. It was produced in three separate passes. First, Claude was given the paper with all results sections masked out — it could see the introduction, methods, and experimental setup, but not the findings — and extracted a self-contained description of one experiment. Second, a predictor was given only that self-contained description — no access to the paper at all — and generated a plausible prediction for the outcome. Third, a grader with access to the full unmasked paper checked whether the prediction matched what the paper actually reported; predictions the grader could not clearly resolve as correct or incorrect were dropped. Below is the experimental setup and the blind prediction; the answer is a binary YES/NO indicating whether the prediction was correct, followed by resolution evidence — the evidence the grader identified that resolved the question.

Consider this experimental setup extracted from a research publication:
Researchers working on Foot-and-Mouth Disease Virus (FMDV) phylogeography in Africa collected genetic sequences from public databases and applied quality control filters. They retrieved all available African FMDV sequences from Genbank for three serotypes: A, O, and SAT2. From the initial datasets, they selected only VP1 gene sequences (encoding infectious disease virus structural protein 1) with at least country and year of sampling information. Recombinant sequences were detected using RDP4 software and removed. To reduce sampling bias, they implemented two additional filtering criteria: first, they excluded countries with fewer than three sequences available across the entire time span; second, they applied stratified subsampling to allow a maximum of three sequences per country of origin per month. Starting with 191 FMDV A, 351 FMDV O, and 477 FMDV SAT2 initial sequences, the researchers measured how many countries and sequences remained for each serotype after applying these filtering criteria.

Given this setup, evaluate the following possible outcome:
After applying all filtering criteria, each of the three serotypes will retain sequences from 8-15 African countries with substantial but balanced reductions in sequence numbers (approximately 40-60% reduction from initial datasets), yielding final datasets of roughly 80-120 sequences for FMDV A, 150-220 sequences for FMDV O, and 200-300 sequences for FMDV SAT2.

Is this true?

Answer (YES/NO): NO